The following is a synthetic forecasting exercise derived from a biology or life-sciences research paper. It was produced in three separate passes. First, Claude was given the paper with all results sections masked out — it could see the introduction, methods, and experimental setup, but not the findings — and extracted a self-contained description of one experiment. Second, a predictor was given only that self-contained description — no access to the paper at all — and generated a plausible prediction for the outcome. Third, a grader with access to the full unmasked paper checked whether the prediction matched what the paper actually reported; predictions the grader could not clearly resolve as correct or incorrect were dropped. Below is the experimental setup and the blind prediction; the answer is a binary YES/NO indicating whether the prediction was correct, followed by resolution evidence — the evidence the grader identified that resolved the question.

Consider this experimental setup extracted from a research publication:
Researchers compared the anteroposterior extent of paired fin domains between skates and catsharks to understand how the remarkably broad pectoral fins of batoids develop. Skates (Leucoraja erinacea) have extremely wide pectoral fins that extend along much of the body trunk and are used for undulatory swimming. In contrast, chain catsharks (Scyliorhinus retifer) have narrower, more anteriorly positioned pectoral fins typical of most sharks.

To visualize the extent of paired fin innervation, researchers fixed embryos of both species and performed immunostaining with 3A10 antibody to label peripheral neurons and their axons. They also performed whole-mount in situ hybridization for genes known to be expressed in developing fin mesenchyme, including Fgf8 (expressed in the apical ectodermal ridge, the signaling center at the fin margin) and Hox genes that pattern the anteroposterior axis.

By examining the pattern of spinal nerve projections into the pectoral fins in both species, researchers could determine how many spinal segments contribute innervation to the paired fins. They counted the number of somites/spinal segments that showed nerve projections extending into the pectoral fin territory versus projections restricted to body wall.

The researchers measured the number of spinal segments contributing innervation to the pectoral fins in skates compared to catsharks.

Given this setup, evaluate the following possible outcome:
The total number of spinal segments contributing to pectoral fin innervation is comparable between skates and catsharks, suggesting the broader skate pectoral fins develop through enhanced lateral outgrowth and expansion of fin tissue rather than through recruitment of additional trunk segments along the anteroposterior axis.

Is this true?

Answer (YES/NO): NO